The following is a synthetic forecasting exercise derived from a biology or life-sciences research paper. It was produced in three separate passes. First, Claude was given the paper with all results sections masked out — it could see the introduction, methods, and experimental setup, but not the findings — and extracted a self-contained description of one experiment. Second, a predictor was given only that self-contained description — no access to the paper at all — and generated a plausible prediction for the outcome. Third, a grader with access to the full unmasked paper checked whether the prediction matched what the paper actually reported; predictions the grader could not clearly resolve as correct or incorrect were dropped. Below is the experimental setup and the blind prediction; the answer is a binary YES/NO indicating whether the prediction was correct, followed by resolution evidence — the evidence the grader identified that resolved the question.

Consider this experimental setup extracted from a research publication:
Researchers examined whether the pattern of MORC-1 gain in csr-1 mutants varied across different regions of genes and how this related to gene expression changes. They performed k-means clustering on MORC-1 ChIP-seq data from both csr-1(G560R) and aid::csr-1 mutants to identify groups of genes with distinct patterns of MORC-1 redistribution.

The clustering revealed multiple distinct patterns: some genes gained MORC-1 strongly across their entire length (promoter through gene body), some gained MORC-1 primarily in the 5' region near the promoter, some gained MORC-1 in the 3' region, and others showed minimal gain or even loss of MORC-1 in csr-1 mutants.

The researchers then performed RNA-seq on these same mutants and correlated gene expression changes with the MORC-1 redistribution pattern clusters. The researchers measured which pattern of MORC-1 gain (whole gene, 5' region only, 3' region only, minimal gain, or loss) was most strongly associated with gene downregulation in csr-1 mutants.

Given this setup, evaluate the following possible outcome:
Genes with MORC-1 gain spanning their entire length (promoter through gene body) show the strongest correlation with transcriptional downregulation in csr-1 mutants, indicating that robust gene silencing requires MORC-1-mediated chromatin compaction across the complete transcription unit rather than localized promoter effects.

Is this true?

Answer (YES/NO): NO